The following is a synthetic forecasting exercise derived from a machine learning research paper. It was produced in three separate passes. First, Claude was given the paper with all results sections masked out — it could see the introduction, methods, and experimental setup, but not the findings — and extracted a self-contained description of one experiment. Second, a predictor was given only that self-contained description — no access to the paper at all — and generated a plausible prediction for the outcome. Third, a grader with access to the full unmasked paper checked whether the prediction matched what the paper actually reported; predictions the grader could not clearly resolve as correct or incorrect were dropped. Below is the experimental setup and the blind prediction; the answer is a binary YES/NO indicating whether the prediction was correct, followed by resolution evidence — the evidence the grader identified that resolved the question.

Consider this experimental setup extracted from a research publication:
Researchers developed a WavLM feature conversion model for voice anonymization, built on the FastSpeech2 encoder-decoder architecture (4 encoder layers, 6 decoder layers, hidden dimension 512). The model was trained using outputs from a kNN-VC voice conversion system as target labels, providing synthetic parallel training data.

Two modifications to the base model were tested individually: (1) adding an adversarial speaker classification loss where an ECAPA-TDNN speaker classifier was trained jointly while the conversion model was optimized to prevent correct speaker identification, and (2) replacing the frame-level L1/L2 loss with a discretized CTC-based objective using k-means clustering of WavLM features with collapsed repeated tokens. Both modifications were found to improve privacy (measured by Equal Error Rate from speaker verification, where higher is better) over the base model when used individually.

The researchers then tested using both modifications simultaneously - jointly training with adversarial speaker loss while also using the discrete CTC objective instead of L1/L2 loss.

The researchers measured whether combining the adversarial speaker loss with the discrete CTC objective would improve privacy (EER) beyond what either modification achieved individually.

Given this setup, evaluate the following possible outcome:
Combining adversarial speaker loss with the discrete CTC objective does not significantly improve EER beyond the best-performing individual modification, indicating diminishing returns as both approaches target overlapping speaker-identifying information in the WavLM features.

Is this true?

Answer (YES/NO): YES